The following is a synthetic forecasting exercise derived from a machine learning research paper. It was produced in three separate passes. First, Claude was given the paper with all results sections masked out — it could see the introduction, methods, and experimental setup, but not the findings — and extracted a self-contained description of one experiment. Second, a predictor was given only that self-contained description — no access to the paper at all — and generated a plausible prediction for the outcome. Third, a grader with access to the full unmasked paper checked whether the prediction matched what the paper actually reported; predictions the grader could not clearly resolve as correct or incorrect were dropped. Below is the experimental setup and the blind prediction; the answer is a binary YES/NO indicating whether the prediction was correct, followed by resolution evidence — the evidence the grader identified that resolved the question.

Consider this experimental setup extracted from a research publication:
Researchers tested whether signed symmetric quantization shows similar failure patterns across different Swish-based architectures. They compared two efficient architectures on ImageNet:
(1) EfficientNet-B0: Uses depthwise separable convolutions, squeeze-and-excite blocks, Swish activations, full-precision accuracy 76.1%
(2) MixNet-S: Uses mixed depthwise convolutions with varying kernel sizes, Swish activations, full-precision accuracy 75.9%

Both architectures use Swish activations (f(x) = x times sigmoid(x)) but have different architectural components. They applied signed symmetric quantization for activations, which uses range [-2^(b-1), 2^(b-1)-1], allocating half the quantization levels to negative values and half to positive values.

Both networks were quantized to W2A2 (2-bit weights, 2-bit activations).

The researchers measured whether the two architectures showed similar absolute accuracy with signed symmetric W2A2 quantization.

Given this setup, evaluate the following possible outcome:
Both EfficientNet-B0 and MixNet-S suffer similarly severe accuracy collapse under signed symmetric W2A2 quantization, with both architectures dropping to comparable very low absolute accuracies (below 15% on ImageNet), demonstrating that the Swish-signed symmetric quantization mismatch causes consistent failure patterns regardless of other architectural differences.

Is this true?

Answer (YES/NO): NO